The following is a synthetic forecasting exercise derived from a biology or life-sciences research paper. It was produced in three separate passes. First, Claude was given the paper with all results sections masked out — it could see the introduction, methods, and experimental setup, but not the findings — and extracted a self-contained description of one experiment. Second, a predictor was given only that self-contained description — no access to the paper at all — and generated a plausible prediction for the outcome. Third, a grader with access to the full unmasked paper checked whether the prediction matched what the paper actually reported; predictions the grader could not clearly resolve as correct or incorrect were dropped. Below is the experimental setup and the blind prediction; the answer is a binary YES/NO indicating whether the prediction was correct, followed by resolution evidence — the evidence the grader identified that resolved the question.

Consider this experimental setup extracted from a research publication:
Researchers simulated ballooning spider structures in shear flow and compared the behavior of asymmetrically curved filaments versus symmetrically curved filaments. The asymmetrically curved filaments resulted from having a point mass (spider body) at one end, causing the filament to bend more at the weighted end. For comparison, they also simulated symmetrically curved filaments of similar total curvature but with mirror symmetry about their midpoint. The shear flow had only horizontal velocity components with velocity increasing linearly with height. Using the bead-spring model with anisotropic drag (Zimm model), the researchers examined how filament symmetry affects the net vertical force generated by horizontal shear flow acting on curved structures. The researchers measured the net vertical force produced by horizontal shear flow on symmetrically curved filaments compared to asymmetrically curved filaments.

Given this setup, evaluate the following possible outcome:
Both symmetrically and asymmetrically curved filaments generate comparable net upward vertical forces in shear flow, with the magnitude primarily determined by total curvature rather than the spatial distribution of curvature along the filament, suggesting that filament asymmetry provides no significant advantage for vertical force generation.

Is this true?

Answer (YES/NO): NO